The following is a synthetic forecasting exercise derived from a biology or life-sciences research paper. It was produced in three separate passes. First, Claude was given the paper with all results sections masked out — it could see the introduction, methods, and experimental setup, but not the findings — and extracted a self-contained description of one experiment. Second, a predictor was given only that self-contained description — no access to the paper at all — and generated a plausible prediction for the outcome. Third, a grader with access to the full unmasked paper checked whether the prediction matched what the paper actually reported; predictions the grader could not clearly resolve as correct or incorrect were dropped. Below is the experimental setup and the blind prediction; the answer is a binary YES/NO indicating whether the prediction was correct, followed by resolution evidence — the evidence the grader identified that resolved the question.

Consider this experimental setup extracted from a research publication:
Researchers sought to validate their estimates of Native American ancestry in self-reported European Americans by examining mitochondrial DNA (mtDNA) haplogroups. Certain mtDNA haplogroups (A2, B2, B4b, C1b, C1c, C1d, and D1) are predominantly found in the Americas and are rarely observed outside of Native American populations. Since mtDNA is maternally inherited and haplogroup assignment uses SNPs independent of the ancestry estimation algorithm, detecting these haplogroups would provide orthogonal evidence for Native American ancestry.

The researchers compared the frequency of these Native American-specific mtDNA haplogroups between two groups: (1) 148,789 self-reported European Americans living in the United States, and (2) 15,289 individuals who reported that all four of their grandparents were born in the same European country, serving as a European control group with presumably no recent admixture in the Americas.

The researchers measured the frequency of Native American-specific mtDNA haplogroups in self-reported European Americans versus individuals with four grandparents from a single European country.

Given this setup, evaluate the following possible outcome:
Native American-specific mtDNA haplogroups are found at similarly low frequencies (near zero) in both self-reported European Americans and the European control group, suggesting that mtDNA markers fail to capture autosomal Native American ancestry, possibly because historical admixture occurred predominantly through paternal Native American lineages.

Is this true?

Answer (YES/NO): NO